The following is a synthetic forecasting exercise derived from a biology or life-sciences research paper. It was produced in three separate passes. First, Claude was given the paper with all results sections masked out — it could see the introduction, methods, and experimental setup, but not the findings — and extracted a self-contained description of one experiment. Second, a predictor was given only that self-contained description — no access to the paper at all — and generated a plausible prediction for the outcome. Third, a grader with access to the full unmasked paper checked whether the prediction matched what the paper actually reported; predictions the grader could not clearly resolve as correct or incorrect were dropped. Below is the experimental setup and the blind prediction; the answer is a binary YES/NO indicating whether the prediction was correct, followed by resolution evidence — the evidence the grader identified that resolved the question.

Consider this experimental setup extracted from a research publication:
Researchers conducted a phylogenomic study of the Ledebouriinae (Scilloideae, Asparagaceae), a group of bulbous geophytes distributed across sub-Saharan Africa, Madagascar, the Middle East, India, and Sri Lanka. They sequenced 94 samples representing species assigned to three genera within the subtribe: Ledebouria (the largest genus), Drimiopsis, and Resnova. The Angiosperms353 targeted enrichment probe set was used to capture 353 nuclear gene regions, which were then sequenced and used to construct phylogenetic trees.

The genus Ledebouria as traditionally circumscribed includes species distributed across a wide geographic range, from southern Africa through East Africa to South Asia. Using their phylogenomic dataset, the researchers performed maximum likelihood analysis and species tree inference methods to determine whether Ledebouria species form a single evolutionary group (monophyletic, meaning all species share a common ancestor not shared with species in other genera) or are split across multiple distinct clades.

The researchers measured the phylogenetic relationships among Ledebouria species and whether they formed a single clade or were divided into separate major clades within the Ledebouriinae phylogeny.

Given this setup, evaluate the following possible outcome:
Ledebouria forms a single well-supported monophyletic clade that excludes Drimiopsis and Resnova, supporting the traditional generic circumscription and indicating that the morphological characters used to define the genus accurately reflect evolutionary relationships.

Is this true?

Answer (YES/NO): NO